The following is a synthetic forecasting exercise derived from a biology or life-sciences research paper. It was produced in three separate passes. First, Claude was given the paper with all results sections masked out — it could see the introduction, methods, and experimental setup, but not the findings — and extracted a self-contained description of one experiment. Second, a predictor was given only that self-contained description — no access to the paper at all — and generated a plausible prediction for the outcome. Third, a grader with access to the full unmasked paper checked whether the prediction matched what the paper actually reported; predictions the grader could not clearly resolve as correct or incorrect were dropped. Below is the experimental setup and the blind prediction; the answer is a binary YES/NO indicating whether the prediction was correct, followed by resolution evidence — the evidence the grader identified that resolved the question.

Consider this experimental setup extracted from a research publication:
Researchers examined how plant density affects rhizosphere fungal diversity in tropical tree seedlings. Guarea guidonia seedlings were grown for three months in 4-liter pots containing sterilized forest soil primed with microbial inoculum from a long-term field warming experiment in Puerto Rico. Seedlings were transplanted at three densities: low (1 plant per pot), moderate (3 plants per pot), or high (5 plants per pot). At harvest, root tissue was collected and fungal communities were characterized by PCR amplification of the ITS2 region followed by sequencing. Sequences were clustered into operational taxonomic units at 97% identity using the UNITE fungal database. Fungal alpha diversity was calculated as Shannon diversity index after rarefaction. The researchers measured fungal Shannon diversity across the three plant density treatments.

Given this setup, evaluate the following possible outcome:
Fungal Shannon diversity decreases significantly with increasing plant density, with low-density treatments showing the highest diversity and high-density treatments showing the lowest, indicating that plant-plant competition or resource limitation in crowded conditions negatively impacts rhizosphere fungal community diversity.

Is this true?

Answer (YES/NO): NO